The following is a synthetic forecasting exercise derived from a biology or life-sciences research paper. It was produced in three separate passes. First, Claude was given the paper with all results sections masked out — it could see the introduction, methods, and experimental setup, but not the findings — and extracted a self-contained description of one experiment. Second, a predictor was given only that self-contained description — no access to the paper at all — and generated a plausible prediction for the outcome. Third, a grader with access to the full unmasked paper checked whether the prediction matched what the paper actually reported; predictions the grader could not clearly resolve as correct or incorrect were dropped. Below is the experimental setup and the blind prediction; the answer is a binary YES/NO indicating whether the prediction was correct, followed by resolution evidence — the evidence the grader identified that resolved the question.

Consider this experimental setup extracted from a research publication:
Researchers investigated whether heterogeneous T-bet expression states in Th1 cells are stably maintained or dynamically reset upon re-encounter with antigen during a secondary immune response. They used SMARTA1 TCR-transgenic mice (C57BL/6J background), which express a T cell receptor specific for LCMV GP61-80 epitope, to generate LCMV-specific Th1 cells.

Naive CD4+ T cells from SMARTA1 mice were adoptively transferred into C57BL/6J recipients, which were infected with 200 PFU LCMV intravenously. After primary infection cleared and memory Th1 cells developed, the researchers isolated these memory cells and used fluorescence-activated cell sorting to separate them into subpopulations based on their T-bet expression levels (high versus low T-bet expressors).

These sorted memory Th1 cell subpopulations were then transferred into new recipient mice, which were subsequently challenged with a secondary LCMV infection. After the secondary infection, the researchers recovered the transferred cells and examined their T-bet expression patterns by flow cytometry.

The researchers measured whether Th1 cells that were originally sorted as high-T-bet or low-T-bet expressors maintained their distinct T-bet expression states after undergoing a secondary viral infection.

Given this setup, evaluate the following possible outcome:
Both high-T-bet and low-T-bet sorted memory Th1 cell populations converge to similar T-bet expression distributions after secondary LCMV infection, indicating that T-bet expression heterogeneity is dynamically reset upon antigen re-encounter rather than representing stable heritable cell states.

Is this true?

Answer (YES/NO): NO